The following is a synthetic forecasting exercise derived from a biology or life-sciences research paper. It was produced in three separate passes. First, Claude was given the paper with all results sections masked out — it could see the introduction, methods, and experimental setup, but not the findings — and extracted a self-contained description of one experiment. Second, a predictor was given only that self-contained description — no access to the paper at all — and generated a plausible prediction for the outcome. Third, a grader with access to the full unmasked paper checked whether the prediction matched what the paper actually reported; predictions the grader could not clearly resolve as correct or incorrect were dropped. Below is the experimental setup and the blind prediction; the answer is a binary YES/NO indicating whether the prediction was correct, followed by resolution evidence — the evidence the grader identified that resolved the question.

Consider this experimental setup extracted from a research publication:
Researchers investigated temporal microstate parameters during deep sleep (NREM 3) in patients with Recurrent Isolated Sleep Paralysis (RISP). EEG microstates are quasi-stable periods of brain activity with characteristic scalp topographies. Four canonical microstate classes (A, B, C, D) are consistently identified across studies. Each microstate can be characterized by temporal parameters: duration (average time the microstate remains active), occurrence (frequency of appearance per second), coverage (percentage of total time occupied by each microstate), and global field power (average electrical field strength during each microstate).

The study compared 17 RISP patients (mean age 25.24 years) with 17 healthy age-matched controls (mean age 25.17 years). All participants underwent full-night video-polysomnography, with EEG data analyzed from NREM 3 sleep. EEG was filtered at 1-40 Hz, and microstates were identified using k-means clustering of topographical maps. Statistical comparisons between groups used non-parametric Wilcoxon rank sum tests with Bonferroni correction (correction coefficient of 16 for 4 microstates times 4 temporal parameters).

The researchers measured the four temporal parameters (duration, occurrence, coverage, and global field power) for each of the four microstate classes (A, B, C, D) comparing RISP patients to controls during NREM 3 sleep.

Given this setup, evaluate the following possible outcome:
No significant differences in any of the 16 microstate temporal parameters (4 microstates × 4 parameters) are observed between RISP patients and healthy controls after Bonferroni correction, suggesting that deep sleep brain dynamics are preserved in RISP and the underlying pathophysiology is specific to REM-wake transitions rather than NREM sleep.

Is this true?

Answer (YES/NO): NO